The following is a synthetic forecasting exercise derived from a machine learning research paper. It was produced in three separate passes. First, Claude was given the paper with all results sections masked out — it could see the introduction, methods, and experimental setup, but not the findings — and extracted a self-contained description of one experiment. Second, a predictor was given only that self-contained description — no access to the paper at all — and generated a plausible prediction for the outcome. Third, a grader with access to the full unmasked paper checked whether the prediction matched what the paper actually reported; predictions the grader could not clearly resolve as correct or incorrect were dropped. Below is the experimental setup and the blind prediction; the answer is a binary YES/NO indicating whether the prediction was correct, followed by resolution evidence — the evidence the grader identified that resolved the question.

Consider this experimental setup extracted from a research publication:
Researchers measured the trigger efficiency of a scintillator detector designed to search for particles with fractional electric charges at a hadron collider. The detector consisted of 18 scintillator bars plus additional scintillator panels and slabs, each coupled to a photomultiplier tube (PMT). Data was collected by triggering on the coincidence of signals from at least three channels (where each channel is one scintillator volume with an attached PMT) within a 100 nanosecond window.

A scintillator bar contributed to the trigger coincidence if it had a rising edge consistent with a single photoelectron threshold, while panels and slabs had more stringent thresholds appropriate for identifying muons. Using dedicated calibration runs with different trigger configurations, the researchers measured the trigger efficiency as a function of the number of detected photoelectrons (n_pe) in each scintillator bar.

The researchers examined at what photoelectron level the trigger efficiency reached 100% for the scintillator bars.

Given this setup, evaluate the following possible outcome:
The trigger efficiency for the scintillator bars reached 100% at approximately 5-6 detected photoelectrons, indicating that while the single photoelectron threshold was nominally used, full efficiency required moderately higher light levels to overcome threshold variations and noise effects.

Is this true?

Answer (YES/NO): NO